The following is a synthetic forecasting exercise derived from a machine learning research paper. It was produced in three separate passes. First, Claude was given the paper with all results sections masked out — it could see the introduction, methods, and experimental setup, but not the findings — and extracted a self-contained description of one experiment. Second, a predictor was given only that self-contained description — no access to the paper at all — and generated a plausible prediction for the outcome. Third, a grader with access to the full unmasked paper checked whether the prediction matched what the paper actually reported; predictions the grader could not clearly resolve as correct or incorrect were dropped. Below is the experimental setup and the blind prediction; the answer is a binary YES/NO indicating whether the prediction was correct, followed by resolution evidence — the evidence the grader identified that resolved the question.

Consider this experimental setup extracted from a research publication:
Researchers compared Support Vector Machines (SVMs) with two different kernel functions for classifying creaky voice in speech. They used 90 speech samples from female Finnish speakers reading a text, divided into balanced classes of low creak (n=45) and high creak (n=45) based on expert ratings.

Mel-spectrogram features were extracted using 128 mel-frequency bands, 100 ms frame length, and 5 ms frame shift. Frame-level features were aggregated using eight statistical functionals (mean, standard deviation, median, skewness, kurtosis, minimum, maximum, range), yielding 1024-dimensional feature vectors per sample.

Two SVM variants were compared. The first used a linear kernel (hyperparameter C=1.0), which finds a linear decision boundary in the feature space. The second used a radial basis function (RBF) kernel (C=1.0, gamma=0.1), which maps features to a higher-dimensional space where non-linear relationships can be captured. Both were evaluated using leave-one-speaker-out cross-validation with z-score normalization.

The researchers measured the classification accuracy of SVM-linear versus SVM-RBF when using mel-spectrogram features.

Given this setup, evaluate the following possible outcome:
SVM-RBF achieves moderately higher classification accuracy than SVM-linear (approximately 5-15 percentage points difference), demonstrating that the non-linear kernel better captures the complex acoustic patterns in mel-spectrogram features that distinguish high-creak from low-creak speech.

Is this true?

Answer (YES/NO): YES